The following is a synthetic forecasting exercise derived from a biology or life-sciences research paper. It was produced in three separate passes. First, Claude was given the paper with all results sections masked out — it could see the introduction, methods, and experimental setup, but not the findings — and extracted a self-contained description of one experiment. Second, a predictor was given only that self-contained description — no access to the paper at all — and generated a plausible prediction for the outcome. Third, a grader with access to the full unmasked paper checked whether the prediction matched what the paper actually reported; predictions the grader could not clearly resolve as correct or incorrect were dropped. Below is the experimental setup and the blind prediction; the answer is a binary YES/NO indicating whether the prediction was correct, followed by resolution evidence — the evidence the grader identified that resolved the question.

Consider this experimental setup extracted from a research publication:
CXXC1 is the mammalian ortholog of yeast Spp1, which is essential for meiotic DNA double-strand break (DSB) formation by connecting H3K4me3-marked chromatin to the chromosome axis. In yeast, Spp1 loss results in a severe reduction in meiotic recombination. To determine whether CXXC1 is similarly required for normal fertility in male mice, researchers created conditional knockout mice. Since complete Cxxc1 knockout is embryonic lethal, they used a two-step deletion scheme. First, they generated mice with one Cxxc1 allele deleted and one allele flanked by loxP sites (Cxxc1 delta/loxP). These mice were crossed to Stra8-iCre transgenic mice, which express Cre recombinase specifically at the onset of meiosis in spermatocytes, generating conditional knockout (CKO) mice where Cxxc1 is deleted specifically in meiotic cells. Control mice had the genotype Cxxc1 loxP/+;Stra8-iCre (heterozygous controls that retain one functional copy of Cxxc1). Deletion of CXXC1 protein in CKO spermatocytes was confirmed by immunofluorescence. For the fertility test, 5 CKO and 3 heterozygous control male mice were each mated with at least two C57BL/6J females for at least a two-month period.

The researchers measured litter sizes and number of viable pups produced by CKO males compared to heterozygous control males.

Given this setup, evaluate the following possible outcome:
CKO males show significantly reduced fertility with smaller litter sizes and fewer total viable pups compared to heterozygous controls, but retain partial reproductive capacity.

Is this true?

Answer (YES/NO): NO